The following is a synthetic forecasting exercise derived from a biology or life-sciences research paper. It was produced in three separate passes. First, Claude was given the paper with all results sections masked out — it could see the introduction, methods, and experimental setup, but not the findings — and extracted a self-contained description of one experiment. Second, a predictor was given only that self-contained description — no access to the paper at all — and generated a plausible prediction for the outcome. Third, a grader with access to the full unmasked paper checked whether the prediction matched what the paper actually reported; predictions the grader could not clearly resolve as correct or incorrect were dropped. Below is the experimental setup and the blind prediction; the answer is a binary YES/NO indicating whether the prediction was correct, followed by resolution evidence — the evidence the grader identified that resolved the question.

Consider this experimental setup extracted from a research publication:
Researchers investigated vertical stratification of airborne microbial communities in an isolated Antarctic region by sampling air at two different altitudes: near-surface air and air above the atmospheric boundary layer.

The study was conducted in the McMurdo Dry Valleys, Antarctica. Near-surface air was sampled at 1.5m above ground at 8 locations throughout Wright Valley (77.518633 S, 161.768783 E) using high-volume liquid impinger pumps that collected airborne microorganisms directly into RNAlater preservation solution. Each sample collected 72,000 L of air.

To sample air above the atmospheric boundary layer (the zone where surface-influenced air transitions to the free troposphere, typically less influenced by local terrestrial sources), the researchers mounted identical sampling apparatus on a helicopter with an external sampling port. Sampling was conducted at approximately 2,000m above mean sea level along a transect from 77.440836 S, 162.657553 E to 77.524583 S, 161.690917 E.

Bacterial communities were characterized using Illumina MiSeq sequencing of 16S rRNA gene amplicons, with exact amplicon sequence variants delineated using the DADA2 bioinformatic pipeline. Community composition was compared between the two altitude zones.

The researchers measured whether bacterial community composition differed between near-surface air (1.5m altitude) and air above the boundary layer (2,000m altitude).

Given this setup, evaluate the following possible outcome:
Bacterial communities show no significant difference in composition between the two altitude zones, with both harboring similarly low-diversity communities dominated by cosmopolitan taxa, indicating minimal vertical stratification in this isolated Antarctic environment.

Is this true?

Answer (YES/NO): NO